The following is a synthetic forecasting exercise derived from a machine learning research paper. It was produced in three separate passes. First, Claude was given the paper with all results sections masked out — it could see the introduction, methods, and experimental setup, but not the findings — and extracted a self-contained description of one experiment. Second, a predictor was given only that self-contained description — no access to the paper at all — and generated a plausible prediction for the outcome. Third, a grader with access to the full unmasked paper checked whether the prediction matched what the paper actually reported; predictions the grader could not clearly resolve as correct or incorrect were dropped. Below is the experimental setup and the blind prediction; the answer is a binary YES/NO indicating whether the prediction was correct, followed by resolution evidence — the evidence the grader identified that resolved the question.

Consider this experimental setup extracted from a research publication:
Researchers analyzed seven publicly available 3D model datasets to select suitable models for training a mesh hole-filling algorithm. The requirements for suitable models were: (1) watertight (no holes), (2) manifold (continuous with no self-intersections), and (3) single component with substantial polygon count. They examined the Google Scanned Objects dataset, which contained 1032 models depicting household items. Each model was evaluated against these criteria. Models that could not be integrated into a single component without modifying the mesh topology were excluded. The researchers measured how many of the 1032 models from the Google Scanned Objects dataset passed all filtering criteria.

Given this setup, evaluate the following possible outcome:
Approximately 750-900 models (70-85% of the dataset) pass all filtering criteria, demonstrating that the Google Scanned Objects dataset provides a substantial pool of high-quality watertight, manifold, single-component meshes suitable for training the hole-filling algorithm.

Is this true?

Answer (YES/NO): NO